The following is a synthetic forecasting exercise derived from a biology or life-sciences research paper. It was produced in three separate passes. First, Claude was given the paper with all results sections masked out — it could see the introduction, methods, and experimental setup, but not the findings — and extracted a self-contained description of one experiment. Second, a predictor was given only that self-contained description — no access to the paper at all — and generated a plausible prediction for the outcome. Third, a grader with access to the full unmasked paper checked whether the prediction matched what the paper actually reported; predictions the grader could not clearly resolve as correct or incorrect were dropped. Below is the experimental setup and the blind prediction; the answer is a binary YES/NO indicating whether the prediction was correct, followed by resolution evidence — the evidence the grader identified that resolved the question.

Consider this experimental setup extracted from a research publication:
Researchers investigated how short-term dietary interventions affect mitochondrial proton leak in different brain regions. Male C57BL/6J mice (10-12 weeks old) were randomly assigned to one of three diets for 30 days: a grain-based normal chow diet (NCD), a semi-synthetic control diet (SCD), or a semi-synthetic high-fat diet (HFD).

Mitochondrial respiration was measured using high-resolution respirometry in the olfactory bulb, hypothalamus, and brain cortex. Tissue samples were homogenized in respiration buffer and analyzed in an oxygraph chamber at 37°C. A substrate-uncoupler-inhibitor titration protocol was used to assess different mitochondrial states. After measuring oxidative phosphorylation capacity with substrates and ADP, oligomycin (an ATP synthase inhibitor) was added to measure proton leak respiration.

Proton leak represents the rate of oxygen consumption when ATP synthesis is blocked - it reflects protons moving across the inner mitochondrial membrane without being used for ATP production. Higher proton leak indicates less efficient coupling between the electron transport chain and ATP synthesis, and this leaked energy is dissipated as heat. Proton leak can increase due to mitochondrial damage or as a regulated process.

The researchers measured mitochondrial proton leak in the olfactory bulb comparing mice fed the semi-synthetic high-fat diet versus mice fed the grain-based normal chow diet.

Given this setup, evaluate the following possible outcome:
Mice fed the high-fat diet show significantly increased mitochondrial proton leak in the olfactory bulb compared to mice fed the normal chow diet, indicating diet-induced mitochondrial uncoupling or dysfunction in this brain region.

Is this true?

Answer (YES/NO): NO